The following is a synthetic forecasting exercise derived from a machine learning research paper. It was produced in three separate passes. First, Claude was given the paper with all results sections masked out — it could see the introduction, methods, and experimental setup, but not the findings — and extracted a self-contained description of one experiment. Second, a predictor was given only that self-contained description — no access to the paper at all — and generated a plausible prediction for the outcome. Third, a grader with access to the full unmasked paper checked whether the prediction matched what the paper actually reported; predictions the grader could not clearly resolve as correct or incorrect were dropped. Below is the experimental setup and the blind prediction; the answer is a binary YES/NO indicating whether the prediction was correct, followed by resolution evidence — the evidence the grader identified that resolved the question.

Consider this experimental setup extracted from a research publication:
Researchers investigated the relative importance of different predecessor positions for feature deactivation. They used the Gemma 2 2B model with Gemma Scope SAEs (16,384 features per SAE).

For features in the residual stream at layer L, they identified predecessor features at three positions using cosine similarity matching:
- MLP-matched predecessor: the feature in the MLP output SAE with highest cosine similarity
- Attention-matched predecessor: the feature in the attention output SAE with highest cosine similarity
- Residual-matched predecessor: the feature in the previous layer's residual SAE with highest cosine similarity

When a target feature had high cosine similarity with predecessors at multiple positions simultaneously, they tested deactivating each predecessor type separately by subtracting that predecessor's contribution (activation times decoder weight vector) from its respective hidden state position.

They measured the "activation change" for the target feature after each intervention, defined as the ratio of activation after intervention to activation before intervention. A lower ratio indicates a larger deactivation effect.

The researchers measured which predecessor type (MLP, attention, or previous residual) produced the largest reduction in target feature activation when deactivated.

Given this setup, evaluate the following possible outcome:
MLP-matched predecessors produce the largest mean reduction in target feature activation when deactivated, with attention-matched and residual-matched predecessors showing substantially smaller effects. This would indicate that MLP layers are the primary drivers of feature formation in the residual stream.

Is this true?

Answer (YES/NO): NO